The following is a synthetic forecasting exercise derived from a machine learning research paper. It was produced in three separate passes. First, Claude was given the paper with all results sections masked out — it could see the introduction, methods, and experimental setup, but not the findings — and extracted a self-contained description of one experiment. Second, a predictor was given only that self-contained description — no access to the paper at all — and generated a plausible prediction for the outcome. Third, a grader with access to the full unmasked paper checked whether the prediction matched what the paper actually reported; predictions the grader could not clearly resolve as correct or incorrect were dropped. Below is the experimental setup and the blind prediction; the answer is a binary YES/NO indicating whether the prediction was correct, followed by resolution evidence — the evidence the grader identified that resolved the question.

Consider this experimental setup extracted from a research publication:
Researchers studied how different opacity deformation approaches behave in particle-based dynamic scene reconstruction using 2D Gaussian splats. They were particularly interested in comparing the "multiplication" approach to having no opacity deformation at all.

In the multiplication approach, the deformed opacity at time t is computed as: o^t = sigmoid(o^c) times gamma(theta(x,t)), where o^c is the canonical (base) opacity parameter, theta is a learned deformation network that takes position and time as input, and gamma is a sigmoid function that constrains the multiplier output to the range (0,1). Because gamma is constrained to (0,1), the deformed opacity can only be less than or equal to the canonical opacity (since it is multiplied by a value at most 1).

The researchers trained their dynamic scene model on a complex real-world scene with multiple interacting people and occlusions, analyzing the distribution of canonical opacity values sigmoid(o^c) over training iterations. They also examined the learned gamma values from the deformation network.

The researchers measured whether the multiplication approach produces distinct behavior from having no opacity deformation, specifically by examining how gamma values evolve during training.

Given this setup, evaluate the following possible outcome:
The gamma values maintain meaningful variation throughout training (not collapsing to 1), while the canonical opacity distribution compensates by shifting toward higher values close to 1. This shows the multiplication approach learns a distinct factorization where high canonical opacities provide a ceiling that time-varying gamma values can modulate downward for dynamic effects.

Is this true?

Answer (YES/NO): NO